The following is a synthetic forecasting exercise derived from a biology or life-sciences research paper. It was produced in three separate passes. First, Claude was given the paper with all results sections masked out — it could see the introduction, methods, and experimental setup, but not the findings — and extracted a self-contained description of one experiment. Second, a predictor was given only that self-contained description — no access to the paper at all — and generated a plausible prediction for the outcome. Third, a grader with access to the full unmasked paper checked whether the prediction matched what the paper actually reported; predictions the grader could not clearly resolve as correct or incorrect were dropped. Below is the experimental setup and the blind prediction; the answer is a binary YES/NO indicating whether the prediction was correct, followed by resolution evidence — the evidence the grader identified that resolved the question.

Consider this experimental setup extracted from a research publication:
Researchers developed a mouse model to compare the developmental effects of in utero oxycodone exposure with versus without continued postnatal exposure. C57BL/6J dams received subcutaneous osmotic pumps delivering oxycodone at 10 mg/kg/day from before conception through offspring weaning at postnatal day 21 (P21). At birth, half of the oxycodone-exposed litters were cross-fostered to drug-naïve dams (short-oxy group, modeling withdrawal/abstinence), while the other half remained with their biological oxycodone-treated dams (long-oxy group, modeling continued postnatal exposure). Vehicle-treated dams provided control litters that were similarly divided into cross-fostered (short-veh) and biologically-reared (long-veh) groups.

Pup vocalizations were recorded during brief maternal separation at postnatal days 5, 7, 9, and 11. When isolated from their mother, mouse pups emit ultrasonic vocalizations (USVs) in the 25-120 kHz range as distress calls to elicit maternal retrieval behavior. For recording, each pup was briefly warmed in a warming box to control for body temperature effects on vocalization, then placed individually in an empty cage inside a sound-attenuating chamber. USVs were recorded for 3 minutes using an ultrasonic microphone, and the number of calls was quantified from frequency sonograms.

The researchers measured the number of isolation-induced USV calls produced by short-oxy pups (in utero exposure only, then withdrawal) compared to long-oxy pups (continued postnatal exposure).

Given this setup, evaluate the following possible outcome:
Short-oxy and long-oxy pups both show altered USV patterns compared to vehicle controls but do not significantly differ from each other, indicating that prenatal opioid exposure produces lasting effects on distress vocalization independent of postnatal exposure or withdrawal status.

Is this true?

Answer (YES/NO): NO